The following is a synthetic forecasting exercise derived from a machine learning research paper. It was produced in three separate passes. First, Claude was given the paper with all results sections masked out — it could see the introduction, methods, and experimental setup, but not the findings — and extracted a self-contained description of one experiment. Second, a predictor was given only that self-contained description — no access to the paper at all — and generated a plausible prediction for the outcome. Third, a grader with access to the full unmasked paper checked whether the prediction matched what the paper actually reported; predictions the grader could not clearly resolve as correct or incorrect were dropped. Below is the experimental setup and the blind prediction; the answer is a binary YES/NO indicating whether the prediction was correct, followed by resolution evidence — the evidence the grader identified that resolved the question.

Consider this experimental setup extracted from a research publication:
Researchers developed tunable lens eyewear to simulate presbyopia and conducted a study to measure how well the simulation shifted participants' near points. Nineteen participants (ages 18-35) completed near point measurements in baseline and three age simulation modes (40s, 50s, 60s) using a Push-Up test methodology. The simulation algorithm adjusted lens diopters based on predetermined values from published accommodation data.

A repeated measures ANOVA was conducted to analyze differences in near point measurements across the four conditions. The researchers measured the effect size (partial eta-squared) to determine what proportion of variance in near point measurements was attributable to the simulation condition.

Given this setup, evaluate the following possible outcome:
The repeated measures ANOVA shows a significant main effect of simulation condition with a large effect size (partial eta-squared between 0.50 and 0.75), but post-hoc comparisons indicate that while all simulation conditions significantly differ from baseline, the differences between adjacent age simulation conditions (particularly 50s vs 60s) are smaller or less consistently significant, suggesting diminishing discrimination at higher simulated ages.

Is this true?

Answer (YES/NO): NO